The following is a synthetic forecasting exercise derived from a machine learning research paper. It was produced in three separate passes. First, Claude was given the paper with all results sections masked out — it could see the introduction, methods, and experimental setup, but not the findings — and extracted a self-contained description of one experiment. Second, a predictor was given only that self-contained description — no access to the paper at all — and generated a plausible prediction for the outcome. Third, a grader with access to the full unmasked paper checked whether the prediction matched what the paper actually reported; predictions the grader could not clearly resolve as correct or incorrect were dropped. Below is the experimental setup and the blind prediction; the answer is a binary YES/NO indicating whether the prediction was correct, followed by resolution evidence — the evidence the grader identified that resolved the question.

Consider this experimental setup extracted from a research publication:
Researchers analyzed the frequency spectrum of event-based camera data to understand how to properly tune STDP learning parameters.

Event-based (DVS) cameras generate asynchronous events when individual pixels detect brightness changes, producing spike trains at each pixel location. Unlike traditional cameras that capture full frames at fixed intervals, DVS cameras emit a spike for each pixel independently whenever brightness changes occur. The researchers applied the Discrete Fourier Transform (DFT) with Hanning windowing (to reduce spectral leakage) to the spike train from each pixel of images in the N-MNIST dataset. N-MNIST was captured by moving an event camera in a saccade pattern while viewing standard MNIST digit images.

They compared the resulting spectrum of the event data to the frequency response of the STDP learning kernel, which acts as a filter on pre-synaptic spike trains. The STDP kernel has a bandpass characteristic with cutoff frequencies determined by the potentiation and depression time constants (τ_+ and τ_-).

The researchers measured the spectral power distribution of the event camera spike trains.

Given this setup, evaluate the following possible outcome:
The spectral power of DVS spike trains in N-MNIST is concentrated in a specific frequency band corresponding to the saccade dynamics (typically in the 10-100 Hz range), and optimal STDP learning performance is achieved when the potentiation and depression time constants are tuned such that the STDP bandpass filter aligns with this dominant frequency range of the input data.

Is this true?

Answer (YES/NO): NO